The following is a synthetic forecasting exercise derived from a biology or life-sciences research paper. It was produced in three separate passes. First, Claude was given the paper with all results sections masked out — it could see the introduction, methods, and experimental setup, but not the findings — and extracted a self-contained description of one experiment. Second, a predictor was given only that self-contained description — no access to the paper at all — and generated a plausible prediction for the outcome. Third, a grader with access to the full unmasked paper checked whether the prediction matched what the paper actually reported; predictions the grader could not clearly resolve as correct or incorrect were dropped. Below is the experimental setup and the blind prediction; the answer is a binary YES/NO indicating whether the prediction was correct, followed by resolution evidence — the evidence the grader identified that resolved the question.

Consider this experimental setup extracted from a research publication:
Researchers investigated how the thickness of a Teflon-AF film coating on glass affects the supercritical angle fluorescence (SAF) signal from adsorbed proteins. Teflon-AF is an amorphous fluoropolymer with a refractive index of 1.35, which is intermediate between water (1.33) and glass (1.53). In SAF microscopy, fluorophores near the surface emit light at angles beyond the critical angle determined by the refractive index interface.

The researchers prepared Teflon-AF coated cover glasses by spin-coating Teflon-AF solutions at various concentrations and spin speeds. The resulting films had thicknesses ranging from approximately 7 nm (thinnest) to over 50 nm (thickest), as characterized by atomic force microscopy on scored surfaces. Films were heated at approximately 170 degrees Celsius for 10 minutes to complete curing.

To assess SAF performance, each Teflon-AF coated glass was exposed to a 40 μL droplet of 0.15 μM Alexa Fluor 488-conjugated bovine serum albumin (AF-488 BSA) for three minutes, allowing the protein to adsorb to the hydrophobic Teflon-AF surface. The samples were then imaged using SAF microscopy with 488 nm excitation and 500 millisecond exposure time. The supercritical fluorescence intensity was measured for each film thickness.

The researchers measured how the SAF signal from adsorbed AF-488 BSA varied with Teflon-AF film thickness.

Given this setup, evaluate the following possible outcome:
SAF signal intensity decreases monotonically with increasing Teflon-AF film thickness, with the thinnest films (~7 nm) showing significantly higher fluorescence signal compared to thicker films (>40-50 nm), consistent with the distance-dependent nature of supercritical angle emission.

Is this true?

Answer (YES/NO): YES